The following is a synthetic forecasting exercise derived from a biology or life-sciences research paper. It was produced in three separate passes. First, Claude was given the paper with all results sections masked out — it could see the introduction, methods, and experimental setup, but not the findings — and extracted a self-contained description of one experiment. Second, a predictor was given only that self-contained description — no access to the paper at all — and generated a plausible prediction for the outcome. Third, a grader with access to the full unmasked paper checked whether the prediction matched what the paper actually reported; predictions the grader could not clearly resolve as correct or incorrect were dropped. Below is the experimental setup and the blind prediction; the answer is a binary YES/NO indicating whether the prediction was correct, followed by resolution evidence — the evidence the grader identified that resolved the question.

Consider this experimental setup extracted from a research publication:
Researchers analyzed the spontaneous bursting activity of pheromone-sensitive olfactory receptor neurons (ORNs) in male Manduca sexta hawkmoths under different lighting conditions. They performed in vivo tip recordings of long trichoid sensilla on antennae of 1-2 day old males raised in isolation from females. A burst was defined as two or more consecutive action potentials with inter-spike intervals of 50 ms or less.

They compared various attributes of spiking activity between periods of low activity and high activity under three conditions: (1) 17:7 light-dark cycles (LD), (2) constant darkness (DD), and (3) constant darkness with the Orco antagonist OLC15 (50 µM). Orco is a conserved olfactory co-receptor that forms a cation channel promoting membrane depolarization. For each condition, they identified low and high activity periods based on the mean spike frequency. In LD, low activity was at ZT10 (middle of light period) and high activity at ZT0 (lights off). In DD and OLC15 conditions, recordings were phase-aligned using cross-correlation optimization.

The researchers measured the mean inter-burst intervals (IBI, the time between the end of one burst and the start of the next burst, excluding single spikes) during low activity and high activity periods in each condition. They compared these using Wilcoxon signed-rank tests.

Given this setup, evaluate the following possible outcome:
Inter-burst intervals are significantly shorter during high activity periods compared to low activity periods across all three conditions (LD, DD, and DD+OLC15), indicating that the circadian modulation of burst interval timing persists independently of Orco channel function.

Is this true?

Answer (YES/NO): NO